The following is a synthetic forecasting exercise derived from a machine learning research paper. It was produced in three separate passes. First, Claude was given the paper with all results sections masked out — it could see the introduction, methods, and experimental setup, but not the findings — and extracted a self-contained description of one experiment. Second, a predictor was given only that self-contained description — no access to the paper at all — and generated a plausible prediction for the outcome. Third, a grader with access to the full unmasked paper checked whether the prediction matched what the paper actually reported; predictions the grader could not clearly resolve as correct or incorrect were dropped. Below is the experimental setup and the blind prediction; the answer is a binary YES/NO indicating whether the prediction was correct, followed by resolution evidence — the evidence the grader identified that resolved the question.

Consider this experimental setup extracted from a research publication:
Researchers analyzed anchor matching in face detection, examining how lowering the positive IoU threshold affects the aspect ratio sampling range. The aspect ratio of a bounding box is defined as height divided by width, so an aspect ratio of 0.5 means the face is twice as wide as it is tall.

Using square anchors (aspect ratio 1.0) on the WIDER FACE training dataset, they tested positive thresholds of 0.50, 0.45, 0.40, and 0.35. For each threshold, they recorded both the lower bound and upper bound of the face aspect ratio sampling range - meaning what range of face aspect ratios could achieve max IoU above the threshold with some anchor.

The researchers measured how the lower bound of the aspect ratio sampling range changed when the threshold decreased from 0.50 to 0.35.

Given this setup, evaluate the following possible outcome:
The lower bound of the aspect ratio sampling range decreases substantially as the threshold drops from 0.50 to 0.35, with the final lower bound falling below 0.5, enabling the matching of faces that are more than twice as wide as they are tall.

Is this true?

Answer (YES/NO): YES